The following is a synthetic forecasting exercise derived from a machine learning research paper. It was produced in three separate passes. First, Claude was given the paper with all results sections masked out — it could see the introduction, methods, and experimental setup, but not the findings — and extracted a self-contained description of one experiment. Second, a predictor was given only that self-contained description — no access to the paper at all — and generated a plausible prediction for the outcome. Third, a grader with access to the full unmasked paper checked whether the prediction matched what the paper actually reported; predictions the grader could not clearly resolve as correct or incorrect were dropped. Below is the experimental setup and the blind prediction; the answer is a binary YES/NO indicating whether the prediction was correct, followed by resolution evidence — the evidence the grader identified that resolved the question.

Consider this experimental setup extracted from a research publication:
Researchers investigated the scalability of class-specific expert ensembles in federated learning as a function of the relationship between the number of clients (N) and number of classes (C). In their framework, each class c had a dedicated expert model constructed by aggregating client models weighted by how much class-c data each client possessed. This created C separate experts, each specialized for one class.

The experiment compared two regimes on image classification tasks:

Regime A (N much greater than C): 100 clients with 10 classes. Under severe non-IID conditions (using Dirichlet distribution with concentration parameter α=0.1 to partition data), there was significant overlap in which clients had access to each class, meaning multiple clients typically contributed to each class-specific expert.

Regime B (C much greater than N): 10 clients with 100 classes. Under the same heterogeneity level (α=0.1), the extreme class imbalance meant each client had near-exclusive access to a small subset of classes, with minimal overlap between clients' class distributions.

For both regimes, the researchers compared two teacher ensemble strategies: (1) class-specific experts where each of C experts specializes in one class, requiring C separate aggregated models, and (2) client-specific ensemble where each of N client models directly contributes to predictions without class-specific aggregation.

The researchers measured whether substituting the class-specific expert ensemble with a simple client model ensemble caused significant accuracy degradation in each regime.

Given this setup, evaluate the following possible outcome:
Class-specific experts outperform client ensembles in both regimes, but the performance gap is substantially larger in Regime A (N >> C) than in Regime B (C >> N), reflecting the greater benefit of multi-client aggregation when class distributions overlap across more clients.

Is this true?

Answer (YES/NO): NO